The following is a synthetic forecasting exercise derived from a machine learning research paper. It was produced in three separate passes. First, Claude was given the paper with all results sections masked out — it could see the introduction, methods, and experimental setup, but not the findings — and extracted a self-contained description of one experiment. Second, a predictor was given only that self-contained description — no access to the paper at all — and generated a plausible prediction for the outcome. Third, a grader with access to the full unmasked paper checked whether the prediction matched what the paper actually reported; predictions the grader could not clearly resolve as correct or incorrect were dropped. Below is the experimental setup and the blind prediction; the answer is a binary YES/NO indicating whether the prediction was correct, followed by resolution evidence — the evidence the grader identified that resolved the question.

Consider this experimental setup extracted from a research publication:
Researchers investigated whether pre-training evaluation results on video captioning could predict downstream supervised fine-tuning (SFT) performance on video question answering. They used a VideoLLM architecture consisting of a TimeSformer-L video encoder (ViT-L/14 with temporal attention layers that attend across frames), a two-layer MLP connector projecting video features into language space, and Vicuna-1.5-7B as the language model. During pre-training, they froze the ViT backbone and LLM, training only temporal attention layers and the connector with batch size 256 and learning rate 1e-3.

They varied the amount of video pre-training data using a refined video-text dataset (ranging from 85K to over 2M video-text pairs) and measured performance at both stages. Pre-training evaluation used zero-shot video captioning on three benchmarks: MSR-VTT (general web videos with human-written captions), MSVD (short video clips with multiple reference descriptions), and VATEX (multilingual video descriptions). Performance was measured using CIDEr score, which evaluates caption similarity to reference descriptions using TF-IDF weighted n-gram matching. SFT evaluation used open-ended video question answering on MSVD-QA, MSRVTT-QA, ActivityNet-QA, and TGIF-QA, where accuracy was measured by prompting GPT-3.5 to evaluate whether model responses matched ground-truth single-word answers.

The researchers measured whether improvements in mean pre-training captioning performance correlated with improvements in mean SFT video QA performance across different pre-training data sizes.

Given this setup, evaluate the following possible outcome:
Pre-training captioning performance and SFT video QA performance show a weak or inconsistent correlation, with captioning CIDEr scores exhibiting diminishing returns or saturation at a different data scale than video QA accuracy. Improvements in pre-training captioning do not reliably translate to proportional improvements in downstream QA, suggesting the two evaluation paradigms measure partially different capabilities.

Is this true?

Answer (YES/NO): NO